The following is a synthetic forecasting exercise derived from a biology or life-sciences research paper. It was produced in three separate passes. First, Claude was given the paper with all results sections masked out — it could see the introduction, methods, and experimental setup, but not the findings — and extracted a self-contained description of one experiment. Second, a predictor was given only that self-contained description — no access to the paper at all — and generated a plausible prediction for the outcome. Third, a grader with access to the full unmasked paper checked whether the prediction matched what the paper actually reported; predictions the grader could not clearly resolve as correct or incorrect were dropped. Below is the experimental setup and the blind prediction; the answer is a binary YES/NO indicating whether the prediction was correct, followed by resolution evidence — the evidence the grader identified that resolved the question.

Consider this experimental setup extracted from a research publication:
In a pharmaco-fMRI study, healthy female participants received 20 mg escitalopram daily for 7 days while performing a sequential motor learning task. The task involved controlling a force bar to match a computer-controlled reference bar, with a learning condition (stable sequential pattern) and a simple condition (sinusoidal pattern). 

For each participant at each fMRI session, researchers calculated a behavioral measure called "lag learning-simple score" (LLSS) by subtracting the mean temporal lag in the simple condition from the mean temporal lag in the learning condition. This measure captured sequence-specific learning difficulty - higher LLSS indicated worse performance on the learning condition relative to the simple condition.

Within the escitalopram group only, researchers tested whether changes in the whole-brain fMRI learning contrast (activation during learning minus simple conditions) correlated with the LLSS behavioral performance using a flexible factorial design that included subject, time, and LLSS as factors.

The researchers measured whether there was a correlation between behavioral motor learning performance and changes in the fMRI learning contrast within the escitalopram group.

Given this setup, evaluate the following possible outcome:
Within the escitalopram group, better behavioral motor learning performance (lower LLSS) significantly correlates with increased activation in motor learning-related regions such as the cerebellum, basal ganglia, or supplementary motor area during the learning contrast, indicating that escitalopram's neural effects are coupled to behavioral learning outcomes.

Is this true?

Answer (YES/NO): NO